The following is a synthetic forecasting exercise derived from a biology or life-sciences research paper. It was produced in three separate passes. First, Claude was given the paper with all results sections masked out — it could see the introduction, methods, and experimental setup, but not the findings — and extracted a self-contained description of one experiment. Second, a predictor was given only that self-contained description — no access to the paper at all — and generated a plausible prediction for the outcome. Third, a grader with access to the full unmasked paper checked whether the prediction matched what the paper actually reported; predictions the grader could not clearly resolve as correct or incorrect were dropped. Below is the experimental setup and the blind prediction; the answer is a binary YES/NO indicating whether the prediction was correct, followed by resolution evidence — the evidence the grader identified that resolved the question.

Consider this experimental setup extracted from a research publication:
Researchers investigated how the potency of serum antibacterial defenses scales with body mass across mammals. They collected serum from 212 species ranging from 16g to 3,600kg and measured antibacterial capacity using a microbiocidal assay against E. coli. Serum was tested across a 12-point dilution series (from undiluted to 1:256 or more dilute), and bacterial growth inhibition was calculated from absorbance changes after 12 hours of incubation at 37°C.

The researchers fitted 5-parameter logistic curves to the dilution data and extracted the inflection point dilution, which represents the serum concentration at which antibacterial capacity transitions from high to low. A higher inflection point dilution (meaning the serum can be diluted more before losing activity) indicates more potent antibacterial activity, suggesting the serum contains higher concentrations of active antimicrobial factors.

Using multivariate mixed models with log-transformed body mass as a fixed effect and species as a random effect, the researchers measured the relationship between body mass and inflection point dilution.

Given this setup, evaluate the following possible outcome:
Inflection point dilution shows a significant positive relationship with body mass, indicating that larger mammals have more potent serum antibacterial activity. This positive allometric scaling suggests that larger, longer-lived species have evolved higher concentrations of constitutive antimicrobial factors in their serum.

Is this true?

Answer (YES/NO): YES